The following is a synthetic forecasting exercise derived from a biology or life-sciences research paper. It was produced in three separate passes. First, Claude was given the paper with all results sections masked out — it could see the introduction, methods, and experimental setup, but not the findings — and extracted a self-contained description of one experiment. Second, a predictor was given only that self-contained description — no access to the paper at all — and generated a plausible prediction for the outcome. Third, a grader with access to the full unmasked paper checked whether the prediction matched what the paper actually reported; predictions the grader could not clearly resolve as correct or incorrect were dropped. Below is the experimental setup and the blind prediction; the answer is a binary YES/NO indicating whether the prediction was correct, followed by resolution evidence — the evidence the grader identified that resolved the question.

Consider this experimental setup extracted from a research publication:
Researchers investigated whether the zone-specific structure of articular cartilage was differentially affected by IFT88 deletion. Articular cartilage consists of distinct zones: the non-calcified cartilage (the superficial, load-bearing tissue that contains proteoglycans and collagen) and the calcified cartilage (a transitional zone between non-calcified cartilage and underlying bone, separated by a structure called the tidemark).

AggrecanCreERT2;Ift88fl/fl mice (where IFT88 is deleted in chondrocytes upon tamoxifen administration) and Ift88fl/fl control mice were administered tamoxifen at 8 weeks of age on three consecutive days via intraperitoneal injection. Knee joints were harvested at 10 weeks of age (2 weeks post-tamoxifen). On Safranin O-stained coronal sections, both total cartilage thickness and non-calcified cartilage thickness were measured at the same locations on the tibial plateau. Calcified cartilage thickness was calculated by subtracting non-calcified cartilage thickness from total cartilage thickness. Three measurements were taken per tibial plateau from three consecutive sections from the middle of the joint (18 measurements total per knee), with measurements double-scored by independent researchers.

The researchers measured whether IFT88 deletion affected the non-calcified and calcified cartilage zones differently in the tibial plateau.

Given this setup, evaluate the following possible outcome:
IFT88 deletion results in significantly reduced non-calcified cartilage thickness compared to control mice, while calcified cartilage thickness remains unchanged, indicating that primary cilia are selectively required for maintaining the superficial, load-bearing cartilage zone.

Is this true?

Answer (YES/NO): NO